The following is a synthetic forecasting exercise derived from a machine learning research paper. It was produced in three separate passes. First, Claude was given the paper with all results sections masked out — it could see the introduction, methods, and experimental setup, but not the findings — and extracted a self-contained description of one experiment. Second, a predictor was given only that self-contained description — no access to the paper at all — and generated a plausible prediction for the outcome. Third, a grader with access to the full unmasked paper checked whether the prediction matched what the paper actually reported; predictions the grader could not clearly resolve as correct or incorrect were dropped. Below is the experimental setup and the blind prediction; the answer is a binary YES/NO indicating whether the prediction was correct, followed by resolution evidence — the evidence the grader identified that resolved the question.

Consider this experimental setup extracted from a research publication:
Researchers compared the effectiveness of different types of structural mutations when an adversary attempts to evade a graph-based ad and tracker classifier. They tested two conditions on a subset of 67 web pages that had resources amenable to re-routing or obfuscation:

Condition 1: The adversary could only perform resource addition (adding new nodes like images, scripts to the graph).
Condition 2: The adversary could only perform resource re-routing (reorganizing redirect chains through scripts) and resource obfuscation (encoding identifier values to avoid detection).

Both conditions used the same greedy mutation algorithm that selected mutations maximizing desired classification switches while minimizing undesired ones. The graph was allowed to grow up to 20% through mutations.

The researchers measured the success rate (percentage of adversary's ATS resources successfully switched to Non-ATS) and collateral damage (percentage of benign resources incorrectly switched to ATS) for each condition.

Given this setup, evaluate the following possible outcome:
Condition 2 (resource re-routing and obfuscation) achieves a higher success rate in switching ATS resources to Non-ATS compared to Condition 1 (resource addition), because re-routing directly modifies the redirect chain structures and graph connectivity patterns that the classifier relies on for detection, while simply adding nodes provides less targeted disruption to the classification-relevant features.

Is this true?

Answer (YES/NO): YES